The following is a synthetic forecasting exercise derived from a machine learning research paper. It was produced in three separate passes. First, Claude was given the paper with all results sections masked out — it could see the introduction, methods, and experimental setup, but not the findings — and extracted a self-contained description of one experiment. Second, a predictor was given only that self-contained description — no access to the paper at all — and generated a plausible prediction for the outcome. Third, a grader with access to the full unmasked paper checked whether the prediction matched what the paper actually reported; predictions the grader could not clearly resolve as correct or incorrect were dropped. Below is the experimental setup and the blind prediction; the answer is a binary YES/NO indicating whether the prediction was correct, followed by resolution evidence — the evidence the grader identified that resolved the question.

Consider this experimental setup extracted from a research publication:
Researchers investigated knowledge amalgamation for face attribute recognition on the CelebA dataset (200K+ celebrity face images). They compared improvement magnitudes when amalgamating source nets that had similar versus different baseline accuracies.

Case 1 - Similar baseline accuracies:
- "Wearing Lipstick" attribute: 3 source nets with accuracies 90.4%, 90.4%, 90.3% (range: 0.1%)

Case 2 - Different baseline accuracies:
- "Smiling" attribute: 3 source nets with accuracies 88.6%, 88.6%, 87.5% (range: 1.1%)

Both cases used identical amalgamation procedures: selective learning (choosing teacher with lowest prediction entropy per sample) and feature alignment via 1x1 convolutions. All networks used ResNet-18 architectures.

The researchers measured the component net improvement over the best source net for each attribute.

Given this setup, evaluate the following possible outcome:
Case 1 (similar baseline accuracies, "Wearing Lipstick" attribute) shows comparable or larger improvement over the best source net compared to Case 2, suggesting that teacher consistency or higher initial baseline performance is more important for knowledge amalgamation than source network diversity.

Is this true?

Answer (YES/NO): NO